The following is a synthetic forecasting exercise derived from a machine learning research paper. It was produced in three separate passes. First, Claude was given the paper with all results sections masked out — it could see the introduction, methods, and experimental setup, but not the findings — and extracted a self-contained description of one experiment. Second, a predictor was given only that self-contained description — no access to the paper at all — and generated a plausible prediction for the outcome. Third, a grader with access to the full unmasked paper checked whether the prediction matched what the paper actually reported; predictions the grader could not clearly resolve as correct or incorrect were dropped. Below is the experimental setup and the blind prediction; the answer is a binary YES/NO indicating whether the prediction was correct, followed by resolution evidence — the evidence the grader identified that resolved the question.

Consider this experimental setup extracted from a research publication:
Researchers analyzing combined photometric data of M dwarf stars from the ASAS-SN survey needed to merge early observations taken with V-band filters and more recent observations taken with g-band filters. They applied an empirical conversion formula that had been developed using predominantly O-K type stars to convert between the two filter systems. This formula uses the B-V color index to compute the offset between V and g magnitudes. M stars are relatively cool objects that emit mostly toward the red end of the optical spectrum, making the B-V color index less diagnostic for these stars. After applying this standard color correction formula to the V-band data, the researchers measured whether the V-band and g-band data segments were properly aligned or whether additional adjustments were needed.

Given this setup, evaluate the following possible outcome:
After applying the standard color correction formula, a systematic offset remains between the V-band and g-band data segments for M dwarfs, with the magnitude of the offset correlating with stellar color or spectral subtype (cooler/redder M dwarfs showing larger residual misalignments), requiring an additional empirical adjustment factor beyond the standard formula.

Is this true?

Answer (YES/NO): NO